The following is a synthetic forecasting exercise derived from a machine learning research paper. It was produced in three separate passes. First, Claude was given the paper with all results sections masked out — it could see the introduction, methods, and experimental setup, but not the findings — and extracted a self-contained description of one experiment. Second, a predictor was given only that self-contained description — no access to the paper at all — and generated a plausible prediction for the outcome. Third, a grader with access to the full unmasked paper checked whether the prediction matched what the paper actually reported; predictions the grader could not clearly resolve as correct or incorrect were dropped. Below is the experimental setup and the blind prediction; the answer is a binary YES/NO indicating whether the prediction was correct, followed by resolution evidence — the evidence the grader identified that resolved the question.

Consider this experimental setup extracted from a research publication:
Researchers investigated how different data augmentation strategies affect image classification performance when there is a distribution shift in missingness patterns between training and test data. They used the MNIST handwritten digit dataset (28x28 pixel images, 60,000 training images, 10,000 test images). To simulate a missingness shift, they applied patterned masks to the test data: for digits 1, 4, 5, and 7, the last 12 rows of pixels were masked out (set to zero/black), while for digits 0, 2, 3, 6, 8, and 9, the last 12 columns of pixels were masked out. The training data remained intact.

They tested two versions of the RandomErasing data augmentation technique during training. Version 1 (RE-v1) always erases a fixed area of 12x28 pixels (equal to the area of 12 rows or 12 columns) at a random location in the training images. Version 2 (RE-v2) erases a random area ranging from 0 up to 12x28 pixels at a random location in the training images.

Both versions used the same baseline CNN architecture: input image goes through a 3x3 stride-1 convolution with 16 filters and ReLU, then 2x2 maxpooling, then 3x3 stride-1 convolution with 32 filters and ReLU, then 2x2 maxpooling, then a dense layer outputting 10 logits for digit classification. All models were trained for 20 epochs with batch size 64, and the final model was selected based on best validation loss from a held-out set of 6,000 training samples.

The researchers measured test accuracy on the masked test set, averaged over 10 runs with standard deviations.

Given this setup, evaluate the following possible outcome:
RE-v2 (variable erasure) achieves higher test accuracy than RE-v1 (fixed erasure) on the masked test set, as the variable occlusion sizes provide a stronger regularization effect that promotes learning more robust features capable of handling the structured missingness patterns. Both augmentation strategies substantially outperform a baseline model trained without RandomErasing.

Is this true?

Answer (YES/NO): YES